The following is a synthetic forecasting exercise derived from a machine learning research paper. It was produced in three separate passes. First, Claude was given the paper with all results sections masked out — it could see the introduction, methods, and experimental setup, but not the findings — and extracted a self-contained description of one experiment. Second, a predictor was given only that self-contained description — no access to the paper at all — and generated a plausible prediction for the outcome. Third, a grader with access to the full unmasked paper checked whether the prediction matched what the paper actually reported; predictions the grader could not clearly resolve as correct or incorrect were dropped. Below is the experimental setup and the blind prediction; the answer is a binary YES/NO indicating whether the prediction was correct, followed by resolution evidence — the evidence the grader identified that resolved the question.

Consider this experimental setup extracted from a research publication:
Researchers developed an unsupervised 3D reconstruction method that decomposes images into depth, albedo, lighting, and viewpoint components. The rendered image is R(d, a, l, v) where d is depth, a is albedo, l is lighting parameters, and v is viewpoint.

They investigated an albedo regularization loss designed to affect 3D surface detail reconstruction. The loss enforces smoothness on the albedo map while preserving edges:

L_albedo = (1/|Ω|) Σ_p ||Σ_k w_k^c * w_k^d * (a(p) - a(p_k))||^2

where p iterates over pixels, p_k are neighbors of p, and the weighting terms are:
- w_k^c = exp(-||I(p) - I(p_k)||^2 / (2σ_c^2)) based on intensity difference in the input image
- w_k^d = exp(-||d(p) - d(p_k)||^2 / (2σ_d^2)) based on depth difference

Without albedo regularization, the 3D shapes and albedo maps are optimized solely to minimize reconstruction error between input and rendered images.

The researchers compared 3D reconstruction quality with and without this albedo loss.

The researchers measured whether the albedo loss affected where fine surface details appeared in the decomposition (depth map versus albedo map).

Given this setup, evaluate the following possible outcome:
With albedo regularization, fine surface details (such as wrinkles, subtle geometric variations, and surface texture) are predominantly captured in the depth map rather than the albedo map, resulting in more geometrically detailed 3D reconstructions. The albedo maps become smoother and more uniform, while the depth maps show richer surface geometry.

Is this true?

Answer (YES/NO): YES